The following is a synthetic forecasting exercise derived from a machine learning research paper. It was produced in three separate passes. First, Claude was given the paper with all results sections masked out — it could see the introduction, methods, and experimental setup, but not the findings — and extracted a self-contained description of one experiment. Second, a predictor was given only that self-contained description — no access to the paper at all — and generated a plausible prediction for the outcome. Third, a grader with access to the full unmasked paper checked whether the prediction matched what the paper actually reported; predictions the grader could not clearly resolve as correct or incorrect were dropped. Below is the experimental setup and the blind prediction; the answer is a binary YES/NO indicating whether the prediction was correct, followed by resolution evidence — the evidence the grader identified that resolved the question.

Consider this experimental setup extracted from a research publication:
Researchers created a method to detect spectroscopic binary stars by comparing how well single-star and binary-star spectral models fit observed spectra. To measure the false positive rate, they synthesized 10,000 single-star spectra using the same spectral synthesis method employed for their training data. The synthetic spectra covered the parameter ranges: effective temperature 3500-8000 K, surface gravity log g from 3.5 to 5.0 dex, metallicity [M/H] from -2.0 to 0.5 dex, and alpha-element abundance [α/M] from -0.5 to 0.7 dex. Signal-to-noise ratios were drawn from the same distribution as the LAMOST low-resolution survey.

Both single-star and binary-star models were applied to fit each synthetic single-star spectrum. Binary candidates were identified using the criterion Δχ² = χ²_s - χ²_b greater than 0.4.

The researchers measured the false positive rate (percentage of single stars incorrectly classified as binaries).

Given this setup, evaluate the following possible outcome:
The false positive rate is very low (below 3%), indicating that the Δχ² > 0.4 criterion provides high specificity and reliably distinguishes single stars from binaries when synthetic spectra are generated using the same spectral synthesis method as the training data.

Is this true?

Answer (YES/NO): YES